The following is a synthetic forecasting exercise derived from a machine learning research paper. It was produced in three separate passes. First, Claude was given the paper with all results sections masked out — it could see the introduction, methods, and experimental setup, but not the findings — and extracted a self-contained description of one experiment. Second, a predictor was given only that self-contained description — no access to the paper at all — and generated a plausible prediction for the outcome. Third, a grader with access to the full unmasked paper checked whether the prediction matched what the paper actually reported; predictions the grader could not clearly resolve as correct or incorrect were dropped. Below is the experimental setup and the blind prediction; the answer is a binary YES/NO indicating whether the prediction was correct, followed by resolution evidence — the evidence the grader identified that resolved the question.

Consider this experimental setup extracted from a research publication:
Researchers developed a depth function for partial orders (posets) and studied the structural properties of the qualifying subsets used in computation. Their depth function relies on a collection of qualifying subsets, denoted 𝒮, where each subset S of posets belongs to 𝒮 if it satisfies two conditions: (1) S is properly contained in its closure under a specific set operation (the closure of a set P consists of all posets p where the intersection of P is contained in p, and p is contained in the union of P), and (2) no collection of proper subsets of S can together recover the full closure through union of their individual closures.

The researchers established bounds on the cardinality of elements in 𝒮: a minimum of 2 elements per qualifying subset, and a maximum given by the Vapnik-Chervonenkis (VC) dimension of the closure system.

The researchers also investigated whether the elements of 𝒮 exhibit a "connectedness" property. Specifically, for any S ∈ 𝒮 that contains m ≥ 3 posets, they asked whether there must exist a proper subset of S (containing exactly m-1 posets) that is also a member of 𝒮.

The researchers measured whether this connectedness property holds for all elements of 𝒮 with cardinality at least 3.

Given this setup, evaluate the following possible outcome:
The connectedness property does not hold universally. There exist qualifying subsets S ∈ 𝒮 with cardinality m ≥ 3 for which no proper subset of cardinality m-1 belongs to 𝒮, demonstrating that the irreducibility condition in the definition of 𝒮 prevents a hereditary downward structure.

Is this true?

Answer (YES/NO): NO